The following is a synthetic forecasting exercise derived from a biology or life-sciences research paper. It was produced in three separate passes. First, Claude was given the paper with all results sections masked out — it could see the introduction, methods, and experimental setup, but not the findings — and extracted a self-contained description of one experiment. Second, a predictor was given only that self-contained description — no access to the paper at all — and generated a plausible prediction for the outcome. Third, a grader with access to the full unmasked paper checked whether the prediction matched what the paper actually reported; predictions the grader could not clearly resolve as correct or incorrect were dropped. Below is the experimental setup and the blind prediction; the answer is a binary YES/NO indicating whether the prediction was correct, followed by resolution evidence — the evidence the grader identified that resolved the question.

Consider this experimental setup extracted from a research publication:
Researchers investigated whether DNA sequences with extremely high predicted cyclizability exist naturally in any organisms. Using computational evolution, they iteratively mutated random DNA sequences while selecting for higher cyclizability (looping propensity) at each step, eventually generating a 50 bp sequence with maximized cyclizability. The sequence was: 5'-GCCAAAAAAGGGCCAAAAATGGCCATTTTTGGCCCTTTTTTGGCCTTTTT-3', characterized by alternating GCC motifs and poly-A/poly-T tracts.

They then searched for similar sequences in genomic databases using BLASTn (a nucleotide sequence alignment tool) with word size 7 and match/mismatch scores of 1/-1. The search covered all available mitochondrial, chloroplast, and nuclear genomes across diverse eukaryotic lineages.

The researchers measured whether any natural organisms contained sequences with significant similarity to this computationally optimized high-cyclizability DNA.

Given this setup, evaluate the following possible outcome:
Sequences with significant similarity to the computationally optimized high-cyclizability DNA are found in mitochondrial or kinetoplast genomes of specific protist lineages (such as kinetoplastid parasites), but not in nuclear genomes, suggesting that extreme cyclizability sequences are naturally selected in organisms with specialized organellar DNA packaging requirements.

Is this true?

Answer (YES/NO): NO